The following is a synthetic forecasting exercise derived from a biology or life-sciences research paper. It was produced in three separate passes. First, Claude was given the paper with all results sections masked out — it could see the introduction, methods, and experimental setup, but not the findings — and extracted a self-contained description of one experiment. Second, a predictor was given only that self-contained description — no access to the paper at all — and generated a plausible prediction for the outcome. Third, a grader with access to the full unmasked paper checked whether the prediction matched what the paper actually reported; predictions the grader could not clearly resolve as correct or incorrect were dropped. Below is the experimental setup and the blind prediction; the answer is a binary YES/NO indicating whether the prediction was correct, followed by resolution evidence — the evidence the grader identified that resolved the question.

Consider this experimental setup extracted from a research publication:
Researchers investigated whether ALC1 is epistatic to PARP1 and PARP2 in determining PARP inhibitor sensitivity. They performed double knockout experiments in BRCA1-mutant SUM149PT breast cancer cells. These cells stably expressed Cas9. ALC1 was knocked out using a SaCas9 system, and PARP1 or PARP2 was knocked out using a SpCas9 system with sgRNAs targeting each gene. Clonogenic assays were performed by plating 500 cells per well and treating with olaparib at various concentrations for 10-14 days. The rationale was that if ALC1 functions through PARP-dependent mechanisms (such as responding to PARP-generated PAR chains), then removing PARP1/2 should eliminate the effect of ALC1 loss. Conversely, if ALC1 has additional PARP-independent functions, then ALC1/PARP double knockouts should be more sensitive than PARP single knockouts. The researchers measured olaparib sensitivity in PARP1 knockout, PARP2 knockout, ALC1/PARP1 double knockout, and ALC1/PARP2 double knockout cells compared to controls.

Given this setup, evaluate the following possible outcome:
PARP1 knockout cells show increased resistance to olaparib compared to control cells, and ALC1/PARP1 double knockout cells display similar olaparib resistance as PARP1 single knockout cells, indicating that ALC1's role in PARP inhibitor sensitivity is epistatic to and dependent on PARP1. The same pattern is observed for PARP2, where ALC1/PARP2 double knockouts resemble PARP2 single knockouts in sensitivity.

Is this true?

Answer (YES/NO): NO